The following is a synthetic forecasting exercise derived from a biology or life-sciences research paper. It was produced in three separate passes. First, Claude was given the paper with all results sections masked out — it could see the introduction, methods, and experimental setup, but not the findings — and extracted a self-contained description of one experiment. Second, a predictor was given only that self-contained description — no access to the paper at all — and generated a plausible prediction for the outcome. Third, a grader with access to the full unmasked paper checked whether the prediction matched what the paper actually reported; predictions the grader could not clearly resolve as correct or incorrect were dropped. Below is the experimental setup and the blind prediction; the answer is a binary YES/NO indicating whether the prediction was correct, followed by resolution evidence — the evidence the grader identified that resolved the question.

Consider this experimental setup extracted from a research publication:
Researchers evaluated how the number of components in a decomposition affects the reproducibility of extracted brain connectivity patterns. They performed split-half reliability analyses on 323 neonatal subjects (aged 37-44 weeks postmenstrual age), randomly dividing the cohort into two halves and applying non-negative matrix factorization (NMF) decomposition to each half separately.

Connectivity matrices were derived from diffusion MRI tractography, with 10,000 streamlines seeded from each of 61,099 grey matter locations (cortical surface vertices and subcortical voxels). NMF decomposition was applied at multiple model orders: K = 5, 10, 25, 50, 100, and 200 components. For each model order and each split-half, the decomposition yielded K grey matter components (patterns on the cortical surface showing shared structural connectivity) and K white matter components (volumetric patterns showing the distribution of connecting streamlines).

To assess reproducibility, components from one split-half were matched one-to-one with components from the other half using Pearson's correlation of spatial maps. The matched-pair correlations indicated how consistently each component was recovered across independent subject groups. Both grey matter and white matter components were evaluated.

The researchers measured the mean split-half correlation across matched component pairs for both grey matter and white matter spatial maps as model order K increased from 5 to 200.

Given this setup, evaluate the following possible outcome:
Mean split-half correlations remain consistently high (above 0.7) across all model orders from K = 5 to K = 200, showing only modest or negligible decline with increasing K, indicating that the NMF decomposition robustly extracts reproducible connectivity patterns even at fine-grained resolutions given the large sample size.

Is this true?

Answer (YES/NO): NO